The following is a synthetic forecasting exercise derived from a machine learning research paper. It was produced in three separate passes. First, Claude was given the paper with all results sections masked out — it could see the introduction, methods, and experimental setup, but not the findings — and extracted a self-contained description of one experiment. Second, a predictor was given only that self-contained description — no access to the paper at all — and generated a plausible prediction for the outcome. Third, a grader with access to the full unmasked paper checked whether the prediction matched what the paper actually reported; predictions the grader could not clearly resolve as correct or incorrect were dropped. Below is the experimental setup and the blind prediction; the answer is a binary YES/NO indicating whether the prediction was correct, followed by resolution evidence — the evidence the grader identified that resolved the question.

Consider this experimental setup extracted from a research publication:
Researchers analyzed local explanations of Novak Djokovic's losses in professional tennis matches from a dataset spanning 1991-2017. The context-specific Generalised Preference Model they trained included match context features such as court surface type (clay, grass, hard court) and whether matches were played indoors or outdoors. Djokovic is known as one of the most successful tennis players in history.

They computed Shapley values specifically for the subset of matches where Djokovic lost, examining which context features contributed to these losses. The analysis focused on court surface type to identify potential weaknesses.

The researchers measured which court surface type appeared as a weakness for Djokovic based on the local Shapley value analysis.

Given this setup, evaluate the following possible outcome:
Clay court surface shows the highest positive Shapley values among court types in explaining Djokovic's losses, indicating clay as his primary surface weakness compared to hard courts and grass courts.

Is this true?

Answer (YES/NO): YES